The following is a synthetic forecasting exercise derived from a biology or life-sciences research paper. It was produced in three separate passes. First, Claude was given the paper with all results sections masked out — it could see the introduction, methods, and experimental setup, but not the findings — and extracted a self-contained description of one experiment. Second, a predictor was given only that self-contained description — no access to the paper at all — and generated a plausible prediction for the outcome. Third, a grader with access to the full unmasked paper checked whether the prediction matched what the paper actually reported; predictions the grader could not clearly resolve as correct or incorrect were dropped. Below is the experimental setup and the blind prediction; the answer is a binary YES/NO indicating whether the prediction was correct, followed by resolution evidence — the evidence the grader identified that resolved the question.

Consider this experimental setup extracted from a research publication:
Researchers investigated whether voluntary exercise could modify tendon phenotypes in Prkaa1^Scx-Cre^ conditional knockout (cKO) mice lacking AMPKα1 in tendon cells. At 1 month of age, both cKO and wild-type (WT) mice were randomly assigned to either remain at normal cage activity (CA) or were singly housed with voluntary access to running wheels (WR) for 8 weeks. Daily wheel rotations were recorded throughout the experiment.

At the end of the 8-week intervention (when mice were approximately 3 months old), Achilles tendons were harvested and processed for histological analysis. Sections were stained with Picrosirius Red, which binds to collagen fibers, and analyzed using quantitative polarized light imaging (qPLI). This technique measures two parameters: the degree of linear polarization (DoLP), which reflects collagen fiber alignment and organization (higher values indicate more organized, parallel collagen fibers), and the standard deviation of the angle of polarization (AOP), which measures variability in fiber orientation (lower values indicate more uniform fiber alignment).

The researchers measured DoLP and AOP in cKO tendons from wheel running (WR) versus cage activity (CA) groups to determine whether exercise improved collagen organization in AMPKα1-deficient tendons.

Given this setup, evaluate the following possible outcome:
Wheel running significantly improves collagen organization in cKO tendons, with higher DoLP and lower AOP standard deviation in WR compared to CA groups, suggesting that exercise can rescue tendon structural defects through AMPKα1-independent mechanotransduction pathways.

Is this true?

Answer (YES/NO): NO